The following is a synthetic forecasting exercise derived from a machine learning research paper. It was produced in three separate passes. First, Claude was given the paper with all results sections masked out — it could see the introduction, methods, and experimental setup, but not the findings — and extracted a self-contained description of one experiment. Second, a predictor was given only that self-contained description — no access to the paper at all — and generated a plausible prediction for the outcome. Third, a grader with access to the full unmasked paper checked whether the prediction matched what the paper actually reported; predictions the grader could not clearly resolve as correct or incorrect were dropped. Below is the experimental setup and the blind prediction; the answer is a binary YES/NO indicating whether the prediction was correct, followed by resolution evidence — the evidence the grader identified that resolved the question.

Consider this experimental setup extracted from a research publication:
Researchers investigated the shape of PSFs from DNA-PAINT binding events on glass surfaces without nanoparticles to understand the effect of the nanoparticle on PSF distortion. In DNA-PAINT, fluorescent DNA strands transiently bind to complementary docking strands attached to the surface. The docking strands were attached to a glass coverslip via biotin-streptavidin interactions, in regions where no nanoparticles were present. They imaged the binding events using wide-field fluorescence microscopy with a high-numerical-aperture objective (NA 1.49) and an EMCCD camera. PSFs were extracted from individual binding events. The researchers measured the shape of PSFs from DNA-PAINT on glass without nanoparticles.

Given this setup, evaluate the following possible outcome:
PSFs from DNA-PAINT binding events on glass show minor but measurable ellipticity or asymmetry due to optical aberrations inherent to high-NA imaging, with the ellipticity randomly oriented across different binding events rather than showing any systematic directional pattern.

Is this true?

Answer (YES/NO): NO